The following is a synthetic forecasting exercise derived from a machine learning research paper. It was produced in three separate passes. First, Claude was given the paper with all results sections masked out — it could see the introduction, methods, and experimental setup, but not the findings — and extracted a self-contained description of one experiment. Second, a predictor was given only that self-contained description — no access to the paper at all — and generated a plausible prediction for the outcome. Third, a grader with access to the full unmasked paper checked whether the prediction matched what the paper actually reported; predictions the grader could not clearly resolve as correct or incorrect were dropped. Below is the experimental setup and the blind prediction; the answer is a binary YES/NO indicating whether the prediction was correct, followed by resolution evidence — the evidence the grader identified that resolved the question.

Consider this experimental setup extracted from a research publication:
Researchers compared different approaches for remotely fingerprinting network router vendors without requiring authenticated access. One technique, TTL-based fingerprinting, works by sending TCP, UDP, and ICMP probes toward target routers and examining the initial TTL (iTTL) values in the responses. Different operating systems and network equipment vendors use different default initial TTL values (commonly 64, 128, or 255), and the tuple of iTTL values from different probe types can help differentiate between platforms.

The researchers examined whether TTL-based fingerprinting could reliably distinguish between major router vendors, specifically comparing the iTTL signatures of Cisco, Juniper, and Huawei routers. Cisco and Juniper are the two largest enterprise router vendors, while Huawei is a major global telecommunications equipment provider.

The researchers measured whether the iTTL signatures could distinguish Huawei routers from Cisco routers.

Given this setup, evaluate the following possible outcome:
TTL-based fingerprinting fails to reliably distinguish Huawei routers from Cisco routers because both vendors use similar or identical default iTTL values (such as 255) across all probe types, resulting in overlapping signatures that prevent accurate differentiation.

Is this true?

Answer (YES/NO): YES